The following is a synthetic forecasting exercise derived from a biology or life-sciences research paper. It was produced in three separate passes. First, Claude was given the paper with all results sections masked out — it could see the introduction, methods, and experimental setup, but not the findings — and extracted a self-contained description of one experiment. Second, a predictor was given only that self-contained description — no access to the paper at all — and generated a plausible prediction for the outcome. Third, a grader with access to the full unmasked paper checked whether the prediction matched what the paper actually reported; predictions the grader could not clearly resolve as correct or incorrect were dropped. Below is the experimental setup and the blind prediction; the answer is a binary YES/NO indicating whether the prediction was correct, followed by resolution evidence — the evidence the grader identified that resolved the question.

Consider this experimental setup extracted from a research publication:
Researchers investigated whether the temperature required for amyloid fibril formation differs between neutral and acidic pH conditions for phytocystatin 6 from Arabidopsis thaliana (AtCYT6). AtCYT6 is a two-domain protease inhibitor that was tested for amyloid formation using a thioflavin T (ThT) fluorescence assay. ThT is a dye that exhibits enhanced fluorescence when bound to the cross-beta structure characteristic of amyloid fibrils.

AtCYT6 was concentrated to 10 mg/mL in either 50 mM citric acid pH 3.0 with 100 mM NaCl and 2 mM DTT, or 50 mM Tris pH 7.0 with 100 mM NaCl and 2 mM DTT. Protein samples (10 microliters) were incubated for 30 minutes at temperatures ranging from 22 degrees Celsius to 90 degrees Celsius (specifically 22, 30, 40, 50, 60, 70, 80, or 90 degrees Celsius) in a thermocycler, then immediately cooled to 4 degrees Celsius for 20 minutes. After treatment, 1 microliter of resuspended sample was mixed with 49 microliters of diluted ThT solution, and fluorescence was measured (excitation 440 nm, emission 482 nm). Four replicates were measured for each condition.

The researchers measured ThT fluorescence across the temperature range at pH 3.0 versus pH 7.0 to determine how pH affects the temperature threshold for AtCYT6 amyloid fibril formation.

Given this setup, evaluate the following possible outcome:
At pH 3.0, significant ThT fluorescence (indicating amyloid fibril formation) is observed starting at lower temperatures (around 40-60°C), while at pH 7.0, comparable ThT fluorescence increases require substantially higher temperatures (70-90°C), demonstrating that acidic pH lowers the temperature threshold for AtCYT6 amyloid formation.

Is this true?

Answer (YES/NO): NO